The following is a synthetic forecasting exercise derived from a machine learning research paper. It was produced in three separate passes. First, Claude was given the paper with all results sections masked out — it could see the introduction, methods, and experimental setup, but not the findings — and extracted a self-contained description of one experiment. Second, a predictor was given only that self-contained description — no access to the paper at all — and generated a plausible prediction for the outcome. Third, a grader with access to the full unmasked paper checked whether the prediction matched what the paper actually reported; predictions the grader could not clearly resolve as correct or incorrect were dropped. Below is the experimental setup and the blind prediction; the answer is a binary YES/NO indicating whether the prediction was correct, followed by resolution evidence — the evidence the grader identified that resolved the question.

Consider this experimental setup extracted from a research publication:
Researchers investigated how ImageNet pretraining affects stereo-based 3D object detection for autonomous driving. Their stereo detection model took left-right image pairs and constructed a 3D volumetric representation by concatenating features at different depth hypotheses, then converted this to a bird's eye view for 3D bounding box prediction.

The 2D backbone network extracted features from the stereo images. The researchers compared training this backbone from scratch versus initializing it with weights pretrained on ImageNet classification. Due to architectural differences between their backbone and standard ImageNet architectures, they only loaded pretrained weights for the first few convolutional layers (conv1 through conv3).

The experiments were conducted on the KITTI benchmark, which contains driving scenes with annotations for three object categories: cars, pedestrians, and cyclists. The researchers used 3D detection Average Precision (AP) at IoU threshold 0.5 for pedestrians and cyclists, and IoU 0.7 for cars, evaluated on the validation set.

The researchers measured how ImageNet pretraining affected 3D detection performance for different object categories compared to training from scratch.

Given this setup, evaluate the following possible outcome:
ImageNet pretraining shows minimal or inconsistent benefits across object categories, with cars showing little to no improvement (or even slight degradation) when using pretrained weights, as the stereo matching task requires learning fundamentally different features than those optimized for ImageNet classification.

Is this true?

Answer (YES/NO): NO